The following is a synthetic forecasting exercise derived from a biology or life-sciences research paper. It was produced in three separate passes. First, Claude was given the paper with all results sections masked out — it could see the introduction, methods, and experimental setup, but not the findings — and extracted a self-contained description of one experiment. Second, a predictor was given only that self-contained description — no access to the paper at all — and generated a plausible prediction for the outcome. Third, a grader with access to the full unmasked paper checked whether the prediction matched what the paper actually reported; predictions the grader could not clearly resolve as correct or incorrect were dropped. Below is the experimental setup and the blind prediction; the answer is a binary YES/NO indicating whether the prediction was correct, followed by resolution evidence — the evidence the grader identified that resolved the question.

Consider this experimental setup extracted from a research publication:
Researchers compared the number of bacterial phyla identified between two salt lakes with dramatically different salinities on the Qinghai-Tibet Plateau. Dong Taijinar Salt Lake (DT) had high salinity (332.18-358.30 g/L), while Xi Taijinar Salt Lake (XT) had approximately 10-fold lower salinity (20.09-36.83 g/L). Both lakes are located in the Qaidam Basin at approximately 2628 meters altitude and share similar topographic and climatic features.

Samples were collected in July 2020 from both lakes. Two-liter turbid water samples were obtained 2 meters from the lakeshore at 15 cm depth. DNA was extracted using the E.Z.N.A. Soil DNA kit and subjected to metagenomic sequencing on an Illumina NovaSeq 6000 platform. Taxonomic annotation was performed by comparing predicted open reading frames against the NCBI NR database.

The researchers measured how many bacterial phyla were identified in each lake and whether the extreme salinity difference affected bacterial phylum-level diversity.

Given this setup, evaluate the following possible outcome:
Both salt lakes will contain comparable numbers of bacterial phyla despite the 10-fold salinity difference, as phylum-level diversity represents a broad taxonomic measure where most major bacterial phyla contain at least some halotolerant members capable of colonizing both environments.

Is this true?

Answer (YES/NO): YES